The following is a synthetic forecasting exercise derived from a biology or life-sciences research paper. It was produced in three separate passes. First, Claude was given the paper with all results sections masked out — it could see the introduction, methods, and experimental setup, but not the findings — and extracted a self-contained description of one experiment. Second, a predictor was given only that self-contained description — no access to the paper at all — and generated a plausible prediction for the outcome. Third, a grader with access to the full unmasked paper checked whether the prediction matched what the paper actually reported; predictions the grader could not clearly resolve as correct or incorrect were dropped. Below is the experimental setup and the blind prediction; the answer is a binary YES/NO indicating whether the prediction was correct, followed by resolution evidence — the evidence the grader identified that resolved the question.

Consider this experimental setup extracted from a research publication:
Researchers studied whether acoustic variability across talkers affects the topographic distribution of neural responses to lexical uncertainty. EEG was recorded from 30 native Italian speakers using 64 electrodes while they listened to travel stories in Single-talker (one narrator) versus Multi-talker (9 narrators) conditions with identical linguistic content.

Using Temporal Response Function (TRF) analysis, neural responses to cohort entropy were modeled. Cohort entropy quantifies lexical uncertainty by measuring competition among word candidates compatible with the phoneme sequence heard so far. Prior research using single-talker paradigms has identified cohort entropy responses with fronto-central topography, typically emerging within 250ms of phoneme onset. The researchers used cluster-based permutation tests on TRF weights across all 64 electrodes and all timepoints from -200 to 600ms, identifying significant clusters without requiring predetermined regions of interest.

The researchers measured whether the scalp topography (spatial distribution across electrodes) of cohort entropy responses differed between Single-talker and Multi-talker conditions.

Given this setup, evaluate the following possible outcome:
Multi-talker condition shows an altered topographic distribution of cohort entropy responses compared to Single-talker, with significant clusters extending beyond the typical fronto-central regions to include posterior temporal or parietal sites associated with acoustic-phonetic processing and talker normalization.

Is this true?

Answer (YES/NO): NO